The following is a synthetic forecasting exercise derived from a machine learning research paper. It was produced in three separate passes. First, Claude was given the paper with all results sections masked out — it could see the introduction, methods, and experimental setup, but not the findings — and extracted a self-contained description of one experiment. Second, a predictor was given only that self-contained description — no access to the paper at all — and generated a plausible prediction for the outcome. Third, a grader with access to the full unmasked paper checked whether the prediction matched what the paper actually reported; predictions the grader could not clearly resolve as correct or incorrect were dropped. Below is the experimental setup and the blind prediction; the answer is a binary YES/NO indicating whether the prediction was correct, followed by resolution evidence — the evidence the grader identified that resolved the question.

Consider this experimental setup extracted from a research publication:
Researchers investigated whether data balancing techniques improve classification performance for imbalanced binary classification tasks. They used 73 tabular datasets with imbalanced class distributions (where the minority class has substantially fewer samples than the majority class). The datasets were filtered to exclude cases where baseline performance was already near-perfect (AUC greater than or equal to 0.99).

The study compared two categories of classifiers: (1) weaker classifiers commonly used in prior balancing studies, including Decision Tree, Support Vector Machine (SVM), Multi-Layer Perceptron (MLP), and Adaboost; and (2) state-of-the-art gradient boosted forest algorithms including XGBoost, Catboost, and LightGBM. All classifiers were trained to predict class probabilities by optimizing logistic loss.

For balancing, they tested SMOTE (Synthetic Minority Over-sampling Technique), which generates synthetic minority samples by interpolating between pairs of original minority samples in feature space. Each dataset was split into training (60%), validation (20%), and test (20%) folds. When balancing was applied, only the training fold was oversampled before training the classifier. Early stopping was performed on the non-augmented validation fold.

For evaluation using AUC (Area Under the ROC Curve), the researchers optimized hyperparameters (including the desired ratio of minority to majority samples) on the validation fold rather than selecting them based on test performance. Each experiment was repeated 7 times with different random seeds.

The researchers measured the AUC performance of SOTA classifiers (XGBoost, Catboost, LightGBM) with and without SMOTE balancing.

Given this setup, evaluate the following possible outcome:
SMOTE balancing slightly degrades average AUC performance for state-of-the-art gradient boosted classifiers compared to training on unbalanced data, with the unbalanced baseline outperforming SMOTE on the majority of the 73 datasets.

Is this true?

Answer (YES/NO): NO